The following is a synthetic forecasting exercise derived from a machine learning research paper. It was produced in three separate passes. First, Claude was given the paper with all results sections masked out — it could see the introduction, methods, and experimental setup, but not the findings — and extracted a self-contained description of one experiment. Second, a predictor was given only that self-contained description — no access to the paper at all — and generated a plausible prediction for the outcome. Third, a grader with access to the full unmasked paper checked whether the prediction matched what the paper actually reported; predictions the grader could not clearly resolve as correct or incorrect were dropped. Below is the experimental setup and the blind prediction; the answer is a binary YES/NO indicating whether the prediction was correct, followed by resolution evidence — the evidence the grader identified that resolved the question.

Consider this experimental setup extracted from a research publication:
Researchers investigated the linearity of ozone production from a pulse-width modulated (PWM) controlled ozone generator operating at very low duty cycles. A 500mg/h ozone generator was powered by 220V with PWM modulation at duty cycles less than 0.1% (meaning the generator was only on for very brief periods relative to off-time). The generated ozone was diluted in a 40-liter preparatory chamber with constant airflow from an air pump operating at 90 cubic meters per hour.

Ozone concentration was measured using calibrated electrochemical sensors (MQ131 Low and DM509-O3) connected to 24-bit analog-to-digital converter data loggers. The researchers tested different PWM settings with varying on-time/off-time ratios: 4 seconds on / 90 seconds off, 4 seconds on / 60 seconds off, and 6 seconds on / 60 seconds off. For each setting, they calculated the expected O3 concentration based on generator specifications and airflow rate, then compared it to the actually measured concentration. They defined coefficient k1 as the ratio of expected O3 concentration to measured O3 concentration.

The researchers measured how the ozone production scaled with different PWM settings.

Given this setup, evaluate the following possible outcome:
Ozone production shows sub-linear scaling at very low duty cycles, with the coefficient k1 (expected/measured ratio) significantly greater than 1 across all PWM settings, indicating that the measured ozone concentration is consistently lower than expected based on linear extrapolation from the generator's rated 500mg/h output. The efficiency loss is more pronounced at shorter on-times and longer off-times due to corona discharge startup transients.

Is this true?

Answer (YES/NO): NO